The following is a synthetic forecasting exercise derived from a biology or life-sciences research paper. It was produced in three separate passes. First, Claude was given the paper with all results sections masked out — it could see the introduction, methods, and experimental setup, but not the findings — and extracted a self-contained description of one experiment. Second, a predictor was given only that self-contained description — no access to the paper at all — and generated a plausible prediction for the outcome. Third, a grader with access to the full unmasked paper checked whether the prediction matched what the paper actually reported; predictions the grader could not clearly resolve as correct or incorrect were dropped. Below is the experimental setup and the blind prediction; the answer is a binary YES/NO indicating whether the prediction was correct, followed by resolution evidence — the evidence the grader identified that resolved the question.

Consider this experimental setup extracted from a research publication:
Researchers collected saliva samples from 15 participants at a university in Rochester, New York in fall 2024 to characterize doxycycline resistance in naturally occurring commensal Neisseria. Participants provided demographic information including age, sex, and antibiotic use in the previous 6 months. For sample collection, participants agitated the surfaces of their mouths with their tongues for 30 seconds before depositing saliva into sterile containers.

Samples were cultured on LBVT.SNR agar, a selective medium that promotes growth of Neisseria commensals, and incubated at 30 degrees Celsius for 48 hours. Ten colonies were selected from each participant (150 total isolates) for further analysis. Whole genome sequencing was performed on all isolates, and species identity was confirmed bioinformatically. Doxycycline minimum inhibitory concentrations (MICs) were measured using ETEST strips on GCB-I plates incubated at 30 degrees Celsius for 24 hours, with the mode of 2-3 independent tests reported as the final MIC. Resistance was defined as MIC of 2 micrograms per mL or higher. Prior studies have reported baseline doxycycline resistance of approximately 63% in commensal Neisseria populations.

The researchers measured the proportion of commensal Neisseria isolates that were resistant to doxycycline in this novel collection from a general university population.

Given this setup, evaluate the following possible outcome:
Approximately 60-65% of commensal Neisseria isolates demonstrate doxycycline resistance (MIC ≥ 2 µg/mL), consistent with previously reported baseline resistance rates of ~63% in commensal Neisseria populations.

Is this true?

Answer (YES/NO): NO